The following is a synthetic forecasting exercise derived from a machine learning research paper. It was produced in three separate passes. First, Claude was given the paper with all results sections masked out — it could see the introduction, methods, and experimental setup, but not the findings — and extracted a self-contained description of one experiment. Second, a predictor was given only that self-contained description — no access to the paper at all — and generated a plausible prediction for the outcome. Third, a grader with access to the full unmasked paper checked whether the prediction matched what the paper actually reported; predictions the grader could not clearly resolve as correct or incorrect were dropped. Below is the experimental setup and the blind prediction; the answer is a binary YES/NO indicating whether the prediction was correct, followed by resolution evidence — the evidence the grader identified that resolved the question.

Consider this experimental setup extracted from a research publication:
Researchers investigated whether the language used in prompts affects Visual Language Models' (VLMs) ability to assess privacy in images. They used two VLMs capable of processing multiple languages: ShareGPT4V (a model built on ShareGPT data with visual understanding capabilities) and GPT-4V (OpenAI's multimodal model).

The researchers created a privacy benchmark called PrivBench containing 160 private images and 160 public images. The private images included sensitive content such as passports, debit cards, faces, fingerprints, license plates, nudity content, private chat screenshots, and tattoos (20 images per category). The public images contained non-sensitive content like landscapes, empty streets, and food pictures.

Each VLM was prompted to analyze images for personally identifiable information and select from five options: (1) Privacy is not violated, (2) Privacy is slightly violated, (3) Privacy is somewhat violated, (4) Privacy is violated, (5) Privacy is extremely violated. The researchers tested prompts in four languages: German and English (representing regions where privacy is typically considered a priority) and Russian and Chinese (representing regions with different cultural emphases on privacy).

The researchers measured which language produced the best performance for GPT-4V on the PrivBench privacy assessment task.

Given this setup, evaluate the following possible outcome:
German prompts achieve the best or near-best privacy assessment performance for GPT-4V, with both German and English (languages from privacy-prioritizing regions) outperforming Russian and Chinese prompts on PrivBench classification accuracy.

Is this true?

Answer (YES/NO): NO